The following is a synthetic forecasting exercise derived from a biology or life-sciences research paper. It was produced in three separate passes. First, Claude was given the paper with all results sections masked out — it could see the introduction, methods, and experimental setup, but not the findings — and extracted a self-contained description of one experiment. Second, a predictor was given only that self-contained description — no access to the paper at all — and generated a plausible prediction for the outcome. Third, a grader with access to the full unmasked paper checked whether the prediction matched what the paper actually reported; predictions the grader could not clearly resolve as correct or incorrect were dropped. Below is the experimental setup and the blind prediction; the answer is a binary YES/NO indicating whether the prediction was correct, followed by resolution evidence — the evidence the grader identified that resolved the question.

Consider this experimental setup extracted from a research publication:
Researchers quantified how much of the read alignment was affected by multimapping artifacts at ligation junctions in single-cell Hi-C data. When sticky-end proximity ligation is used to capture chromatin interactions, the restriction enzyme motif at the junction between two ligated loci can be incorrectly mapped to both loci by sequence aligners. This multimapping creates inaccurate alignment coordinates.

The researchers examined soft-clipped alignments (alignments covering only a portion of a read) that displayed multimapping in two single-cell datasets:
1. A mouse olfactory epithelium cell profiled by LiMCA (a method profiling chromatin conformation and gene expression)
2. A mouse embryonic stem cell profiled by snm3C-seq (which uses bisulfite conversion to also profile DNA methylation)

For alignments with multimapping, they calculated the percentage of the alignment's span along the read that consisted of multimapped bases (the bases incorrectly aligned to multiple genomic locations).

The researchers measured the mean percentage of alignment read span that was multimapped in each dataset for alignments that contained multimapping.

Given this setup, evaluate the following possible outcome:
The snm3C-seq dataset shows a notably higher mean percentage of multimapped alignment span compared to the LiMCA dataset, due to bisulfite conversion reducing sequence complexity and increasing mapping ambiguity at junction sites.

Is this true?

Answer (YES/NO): NO